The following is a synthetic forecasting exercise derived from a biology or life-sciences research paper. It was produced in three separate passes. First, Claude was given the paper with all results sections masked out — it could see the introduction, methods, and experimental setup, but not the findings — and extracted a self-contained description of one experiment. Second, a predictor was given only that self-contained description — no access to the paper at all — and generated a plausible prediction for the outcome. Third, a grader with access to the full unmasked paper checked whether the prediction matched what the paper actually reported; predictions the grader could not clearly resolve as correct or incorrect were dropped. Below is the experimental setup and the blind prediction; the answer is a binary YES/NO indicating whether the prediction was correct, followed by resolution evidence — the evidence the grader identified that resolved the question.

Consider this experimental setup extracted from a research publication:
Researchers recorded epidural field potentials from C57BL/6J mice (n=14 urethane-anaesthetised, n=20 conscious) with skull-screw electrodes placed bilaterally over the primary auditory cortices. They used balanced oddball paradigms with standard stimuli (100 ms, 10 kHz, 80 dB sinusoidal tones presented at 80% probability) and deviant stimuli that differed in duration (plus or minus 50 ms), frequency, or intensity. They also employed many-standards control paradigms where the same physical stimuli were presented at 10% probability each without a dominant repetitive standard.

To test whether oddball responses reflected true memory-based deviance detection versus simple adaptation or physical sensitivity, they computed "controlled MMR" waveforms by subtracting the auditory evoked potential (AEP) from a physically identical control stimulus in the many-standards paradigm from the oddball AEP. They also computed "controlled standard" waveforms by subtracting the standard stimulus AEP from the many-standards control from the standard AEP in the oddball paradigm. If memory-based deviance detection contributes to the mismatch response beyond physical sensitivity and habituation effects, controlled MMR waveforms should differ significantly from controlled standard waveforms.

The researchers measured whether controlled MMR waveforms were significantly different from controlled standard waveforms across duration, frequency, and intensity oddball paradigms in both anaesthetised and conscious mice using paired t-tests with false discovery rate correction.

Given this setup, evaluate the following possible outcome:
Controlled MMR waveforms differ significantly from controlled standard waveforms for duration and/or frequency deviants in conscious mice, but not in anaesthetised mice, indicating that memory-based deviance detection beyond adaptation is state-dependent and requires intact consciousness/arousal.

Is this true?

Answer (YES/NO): NO